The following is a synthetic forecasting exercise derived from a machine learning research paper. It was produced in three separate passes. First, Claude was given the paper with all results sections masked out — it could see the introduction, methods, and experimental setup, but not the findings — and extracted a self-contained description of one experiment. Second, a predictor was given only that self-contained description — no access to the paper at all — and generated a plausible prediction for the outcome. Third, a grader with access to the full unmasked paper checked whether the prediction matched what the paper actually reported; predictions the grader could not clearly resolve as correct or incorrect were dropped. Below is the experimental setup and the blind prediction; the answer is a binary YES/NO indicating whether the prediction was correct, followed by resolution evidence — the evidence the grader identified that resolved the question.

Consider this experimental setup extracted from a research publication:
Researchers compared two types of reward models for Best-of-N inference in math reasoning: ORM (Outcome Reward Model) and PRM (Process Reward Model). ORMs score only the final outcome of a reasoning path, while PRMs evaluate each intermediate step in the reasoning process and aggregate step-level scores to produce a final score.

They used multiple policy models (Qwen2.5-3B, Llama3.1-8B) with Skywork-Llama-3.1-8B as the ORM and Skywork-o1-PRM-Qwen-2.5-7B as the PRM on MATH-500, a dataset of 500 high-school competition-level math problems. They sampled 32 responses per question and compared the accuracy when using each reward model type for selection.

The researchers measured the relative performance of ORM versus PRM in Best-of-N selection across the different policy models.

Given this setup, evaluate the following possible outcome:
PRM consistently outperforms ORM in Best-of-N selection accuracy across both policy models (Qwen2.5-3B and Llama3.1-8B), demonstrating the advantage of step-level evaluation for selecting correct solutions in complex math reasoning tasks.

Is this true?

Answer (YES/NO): NO